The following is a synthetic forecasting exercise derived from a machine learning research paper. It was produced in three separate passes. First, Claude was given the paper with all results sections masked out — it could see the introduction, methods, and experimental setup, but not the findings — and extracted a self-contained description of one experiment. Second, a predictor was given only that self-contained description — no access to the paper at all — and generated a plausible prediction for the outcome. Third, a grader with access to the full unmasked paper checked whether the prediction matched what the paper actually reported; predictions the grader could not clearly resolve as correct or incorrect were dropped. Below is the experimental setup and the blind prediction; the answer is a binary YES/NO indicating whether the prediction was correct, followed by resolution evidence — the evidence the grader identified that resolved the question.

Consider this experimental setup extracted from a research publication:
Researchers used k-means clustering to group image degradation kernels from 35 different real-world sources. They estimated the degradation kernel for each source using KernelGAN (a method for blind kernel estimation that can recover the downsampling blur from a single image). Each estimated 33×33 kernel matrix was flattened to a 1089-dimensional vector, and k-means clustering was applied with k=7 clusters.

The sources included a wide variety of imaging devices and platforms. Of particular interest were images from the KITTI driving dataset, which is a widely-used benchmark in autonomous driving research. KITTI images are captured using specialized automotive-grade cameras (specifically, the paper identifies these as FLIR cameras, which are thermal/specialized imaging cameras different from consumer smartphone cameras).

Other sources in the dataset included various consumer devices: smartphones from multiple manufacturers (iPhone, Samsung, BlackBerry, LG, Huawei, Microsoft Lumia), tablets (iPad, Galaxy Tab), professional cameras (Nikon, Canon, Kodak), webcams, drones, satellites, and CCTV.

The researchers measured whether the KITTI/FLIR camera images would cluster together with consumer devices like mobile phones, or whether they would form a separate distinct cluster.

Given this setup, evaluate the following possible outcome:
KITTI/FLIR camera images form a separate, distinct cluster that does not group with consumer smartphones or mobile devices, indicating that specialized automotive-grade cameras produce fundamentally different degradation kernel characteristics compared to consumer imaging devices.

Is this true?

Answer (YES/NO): YES